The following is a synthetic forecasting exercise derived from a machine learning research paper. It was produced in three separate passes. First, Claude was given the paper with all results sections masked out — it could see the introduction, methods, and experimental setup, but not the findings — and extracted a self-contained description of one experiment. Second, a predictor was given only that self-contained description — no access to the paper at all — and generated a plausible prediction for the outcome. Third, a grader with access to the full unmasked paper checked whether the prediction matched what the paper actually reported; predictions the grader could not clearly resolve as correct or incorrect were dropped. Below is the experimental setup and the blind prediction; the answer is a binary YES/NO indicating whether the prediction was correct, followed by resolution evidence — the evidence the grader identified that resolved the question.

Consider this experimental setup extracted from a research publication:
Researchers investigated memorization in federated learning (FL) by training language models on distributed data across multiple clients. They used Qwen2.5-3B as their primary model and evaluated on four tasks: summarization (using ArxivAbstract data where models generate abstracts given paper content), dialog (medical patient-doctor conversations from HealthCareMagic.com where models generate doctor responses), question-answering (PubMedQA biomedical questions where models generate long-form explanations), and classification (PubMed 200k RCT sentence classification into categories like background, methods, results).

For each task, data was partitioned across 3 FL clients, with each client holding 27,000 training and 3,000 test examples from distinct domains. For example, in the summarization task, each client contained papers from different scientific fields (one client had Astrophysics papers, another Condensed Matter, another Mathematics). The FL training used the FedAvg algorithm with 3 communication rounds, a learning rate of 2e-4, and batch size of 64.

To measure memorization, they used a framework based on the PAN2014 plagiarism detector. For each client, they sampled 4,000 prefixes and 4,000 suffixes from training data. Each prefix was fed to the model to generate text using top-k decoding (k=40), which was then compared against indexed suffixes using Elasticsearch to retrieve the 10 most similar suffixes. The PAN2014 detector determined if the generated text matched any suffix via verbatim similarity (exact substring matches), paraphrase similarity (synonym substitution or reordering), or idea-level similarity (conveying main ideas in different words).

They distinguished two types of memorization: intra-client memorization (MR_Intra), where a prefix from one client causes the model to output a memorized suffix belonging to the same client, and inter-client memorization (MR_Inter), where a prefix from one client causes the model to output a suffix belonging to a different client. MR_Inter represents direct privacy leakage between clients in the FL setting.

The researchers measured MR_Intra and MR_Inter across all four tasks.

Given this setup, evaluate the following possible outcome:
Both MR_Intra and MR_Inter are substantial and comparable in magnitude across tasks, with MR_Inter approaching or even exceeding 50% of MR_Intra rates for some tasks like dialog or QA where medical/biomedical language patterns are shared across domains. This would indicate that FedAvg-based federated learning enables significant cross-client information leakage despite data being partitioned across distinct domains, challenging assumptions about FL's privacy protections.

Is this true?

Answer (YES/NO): NO